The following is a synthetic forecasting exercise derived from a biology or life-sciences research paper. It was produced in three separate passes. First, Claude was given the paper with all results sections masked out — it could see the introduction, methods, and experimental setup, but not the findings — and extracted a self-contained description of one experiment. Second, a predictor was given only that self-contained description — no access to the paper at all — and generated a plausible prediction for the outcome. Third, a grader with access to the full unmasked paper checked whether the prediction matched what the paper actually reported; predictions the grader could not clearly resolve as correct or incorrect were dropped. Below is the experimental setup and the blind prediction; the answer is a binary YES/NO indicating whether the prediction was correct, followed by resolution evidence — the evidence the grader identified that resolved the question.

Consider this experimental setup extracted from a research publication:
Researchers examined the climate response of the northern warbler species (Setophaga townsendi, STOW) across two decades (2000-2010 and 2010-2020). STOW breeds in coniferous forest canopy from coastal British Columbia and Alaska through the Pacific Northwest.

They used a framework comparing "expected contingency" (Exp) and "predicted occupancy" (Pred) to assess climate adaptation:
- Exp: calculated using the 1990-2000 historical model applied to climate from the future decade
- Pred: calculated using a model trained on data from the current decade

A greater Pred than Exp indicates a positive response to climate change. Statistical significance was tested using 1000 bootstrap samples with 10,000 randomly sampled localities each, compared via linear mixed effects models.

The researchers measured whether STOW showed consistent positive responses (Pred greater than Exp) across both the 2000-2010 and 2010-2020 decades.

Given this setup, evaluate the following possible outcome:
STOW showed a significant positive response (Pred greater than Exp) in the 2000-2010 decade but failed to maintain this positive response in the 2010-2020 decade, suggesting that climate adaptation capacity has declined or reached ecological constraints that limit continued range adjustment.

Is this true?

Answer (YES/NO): NO